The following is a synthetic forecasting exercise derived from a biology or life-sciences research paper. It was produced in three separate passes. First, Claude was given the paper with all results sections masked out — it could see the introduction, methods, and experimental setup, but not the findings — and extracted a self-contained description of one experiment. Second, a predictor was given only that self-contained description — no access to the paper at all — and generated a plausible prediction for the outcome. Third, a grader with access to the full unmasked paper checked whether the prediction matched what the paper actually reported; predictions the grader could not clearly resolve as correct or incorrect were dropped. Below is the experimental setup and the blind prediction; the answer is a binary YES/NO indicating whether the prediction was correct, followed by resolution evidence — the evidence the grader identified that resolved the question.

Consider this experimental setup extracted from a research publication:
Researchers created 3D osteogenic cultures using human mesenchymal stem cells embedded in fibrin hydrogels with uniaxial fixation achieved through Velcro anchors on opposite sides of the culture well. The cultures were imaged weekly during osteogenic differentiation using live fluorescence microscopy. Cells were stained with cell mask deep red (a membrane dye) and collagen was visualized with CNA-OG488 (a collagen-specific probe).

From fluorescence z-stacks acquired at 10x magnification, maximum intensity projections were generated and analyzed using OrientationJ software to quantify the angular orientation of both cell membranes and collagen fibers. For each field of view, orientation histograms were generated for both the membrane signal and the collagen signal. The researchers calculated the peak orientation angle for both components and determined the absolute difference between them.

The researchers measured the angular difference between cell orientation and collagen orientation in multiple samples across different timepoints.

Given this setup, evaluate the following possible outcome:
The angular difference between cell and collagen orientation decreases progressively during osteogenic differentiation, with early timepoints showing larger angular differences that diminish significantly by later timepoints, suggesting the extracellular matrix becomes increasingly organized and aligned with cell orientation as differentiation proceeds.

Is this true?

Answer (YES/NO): NO